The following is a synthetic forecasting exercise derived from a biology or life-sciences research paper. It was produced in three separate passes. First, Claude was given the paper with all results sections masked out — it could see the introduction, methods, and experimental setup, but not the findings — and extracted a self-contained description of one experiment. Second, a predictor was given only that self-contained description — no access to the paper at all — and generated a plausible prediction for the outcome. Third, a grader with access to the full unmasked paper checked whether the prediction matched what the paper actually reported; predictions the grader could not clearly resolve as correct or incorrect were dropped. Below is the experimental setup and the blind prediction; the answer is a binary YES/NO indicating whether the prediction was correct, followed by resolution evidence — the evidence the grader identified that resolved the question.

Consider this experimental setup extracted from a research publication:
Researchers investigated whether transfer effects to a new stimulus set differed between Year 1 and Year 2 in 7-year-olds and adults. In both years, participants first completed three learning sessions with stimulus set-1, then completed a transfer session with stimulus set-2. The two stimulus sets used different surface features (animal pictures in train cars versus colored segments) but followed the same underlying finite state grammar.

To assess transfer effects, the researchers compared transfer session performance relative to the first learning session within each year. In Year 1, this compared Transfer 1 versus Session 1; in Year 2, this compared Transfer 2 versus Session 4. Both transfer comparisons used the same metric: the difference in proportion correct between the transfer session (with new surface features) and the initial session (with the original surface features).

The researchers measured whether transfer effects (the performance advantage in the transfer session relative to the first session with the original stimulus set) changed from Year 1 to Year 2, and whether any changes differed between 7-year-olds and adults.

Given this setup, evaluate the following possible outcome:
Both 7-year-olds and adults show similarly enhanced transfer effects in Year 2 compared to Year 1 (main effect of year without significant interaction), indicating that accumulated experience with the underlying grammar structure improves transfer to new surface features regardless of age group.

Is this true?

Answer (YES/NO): NO